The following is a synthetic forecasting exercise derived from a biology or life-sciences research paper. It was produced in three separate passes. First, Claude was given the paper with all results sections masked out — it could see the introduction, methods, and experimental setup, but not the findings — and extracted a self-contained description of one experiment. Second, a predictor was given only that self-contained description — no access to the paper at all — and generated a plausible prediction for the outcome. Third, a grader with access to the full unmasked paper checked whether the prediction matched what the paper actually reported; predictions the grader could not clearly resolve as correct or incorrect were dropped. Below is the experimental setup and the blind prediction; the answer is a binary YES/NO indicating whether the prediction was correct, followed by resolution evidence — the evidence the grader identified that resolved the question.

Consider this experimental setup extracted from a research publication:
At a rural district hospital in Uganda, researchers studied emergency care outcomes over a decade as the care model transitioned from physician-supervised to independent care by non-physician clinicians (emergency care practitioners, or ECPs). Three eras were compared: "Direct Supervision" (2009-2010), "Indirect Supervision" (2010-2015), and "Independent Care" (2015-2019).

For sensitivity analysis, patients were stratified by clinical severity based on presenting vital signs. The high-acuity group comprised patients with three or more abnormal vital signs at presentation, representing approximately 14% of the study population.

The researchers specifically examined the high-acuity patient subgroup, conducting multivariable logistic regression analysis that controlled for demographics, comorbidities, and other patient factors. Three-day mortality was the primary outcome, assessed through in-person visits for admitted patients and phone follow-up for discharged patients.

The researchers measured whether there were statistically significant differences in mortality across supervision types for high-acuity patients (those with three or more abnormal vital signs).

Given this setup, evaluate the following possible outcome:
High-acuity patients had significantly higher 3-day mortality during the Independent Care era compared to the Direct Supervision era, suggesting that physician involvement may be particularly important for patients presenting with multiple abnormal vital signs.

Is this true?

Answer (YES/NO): YES